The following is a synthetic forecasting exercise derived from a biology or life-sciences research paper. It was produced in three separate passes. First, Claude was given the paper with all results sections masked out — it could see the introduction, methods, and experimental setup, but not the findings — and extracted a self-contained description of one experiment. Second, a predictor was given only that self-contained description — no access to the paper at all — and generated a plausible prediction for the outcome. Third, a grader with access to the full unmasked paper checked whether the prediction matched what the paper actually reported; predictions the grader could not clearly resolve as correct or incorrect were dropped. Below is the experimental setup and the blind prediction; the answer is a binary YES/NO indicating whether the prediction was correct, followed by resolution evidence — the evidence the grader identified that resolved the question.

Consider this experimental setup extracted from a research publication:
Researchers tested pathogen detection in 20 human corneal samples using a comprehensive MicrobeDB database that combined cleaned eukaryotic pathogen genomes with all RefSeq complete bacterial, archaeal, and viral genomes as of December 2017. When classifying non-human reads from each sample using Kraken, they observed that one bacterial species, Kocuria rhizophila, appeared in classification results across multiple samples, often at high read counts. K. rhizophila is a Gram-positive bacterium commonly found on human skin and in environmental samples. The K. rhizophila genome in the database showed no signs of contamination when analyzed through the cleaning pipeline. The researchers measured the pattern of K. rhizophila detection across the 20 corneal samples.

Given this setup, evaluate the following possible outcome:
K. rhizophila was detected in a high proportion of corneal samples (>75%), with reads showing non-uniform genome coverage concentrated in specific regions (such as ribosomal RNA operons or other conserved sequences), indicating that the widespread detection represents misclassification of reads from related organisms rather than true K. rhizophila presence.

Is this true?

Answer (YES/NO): NO